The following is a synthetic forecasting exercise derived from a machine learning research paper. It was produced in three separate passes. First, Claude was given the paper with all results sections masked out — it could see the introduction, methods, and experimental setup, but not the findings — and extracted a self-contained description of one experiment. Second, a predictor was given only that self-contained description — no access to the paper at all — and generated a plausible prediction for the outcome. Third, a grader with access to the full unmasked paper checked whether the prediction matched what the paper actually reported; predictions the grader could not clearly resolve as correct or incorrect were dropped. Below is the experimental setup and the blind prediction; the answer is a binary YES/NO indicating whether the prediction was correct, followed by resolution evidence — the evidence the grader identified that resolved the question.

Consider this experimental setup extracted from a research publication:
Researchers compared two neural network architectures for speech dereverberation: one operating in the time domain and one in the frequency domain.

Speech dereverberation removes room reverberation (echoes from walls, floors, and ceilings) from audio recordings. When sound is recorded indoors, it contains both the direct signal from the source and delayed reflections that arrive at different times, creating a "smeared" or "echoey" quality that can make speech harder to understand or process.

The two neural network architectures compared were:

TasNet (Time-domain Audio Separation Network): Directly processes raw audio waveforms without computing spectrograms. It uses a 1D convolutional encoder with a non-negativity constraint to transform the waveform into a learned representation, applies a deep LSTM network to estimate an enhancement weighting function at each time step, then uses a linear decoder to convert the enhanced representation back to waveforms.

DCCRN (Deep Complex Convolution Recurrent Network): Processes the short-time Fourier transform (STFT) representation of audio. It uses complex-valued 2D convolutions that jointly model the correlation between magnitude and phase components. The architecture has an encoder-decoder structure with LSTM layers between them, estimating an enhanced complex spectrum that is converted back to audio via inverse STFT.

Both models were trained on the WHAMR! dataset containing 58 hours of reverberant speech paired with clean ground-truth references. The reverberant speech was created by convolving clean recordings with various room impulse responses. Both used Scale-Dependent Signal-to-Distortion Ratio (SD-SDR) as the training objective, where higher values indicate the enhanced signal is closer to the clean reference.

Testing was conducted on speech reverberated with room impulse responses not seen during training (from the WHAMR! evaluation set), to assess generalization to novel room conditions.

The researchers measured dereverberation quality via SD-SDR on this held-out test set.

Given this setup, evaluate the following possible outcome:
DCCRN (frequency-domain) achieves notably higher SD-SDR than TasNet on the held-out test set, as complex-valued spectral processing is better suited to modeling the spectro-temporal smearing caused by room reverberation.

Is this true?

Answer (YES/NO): NO